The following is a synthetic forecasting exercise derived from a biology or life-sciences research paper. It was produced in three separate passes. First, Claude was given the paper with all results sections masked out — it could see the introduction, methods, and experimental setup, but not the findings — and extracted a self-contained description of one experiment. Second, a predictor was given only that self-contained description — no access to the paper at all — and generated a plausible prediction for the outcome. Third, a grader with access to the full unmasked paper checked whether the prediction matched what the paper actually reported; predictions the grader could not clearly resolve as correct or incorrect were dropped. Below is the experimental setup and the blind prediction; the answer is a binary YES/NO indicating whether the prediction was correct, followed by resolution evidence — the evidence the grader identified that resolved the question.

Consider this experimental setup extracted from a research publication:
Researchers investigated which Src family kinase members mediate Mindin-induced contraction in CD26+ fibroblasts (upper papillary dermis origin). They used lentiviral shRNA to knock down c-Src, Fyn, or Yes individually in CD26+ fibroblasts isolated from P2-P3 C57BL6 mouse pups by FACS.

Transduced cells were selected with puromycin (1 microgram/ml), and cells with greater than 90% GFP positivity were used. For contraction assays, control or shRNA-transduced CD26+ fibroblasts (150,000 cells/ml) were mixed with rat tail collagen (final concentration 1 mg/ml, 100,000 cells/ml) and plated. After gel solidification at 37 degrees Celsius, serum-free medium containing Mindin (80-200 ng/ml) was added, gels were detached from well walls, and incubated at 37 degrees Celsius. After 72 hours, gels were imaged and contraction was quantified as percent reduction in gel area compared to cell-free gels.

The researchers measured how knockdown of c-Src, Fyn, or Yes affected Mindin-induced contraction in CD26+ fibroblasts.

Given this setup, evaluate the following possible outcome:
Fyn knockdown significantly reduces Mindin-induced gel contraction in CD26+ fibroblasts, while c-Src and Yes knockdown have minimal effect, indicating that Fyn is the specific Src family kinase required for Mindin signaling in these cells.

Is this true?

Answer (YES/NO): NO